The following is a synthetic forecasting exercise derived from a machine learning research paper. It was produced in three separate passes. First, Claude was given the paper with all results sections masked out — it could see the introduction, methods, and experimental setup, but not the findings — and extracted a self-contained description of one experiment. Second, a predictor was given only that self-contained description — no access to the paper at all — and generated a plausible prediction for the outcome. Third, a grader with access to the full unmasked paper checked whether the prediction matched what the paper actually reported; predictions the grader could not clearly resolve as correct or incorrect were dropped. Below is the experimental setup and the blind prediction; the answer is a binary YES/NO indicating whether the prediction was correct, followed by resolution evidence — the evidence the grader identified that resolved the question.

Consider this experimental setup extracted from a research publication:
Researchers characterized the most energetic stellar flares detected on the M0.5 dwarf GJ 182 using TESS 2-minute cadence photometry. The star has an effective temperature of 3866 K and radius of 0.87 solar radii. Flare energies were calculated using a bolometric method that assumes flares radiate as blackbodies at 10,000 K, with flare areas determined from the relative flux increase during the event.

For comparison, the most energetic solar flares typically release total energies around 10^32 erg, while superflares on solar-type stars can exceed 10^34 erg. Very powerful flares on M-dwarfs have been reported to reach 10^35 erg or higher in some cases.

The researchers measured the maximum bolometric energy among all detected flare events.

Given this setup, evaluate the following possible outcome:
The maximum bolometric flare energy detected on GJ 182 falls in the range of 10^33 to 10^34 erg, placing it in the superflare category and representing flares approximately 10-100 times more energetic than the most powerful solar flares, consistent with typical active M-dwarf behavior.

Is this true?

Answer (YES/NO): NO